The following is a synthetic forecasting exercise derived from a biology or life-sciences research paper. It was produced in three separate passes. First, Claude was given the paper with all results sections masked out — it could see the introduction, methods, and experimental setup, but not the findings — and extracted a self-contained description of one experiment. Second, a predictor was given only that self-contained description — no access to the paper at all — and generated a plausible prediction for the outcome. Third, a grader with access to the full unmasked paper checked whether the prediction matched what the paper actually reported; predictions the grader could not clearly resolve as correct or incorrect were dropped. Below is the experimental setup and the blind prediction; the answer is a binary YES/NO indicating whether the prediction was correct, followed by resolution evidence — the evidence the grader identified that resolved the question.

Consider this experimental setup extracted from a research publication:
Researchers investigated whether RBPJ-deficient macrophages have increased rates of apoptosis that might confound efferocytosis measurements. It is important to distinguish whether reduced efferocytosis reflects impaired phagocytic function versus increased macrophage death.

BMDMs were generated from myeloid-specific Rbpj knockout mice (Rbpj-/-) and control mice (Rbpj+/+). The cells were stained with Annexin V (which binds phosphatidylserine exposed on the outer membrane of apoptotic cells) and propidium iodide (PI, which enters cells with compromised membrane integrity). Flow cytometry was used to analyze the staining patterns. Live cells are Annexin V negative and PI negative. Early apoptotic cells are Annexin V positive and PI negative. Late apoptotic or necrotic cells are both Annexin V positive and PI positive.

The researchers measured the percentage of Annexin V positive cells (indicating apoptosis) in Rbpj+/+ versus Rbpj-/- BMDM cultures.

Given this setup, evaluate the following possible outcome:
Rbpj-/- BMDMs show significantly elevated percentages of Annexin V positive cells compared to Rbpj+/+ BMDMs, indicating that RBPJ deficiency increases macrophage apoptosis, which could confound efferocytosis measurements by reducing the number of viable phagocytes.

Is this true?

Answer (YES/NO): NO